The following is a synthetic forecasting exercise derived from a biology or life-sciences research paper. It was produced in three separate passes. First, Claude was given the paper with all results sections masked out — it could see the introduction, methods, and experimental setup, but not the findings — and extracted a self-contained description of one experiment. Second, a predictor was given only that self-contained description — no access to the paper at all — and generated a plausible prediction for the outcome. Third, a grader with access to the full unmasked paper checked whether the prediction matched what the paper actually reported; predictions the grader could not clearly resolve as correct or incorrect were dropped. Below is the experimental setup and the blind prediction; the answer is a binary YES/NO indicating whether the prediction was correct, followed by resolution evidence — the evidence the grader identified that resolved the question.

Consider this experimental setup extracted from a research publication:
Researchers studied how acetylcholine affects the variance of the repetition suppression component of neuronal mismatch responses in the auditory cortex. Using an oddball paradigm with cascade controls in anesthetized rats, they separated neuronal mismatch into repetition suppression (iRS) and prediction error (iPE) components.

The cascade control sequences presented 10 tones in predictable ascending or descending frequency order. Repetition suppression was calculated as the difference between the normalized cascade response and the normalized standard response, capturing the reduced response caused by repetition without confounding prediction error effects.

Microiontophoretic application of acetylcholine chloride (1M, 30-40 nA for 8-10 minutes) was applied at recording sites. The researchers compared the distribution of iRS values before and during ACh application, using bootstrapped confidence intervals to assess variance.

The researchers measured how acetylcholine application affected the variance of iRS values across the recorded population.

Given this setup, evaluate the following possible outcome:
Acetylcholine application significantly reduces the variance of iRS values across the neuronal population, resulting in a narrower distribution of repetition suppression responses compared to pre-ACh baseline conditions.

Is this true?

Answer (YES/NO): NO